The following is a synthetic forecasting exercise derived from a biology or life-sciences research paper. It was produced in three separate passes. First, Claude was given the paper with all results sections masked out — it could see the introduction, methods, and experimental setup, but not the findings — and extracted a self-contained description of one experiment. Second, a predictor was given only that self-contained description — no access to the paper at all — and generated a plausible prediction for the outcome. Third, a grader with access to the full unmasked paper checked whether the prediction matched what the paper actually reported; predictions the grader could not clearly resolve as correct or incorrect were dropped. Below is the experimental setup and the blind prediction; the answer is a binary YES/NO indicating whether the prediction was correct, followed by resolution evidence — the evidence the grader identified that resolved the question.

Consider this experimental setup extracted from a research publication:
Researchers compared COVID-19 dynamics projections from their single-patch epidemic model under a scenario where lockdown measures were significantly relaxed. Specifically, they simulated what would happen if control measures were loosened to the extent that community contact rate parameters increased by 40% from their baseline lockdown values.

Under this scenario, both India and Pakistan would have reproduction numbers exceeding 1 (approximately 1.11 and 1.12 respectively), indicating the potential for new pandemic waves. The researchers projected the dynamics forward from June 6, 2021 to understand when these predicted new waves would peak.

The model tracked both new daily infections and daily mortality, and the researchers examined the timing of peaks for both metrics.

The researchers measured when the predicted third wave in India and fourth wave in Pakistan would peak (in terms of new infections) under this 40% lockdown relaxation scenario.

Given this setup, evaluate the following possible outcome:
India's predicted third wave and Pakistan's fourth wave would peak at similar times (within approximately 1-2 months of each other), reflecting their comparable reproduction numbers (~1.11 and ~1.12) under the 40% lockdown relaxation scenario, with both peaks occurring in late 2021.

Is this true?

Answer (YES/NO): NO